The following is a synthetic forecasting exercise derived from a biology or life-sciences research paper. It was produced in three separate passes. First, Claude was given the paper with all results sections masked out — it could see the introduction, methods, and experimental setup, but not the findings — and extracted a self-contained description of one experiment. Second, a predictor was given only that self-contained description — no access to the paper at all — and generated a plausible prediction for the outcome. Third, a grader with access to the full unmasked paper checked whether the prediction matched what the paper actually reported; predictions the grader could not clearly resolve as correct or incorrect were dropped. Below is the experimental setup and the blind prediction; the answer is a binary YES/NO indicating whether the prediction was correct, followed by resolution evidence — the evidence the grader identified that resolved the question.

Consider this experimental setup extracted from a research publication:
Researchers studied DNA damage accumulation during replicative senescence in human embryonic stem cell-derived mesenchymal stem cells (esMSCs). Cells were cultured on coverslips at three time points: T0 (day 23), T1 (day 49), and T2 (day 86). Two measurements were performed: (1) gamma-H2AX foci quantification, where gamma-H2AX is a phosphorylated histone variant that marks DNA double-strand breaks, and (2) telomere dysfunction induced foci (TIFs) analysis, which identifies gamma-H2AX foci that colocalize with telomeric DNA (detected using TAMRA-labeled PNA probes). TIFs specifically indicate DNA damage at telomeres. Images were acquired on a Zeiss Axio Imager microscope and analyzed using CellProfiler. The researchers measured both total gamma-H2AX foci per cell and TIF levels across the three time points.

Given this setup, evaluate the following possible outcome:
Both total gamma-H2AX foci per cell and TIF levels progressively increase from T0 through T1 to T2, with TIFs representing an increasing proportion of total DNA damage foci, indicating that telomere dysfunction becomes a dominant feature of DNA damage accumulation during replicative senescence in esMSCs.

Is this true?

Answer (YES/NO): NO